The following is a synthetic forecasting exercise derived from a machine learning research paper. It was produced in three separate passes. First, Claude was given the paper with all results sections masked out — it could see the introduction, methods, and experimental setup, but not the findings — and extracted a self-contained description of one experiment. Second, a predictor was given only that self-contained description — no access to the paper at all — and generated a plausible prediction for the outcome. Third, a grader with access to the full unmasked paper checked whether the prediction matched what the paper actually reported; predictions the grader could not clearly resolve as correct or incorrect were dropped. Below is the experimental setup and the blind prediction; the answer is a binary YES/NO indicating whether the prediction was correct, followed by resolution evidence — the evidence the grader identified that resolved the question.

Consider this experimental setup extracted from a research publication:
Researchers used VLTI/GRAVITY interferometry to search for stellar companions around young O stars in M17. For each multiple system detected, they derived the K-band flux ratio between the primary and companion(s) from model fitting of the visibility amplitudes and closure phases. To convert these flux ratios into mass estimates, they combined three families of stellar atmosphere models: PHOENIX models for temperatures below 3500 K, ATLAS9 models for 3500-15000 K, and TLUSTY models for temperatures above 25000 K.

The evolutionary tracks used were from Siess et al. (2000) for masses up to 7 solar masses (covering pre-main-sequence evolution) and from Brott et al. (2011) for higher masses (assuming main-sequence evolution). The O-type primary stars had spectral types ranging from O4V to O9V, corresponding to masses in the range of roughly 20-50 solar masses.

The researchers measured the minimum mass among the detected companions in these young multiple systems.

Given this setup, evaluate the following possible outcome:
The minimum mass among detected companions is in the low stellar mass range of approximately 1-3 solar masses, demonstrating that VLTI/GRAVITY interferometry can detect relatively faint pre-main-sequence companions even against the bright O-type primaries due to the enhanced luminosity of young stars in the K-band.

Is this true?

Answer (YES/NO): YES